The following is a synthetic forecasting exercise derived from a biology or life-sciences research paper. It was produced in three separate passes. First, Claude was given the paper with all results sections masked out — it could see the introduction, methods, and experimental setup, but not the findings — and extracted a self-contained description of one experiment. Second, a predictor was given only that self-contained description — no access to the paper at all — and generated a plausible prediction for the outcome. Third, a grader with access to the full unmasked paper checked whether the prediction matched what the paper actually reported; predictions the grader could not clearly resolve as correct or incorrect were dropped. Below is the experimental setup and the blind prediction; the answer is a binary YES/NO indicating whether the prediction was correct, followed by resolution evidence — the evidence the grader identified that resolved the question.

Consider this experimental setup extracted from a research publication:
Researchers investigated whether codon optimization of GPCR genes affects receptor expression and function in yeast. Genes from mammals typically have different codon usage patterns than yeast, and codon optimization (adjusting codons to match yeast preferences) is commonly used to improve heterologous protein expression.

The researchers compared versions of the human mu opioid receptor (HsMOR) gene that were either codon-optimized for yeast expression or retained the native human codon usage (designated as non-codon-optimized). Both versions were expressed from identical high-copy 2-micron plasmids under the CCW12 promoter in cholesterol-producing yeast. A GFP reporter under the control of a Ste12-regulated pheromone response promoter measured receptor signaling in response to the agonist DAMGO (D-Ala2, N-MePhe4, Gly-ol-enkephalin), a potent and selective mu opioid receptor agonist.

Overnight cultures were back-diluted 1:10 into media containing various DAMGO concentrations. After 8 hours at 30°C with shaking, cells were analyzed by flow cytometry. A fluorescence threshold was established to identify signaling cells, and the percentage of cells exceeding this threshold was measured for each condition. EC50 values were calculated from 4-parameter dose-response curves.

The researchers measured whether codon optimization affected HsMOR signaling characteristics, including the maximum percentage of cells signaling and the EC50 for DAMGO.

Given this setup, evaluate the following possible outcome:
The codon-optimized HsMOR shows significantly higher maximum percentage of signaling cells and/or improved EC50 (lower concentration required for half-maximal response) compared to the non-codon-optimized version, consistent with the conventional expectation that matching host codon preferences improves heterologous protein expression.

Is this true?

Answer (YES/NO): NO